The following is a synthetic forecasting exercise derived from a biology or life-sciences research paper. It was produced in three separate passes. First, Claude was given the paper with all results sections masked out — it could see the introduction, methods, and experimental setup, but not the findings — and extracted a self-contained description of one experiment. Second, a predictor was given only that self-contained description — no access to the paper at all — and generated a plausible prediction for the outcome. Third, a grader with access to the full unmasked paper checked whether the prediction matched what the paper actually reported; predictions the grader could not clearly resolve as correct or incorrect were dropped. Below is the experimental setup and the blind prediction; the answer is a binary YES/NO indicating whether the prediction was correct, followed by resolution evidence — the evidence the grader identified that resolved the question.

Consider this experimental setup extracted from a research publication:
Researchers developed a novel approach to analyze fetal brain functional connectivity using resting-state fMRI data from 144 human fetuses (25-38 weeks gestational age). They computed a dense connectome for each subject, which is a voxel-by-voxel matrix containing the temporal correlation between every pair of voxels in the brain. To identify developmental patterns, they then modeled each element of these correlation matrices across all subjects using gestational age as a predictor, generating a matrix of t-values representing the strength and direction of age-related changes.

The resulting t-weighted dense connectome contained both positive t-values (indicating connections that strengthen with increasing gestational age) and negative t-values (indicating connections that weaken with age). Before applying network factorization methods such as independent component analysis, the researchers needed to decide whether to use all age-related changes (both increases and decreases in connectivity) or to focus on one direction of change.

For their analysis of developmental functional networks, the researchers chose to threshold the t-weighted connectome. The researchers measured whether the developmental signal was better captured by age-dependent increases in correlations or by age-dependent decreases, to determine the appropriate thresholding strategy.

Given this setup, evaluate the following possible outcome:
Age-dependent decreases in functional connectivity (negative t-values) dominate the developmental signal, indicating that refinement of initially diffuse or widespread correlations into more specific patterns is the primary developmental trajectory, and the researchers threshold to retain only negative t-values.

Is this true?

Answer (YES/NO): NO